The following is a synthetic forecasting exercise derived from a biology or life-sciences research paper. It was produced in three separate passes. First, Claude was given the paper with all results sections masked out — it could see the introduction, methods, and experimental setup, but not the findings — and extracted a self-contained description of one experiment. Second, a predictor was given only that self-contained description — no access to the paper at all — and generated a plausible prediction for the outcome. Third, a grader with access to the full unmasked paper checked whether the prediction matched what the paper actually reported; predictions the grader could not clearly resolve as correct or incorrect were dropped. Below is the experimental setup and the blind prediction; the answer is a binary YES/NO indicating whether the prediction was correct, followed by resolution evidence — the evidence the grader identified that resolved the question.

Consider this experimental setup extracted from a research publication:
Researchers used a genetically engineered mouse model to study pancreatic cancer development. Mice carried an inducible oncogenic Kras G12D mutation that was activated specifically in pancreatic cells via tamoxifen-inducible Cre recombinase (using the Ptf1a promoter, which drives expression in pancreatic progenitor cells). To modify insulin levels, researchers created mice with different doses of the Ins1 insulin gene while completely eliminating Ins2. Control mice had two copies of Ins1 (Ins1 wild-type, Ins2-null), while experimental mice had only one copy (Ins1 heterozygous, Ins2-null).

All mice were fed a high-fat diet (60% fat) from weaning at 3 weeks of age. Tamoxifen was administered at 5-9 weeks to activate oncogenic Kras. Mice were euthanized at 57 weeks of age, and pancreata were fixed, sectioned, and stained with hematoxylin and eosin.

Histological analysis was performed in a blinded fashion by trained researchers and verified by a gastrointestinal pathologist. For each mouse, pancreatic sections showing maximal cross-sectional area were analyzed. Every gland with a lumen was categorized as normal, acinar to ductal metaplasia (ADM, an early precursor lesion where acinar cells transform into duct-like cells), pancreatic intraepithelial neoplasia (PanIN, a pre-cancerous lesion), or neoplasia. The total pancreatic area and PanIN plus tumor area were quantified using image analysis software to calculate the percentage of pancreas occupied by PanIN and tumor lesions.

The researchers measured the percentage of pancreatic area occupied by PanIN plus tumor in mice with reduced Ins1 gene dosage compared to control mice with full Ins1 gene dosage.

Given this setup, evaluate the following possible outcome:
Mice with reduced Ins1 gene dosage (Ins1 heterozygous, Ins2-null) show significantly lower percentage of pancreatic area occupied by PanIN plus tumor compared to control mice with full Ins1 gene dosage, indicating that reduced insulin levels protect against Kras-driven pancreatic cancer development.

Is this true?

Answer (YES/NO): YES